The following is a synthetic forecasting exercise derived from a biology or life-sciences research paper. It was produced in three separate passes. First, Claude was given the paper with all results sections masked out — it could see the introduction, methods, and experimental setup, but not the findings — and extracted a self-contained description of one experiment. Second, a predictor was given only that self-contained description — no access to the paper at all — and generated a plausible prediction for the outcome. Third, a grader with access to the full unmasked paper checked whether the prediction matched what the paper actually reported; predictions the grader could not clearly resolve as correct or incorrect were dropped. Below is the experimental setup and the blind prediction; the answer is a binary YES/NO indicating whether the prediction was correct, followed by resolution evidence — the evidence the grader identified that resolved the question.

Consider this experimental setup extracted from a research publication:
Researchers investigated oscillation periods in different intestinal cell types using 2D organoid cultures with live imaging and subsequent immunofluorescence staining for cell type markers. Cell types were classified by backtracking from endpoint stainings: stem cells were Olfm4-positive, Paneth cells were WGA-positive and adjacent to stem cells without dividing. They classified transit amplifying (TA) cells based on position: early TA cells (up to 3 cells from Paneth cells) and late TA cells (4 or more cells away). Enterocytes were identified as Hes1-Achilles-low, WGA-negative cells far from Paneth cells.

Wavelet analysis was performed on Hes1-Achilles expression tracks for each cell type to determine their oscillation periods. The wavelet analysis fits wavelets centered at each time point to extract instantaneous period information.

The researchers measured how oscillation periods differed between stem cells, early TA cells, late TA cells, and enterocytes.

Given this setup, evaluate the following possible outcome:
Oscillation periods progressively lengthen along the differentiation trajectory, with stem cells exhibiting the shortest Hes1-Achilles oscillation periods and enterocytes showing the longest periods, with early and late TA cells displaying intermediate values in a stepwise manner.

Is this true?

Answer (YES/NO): NO